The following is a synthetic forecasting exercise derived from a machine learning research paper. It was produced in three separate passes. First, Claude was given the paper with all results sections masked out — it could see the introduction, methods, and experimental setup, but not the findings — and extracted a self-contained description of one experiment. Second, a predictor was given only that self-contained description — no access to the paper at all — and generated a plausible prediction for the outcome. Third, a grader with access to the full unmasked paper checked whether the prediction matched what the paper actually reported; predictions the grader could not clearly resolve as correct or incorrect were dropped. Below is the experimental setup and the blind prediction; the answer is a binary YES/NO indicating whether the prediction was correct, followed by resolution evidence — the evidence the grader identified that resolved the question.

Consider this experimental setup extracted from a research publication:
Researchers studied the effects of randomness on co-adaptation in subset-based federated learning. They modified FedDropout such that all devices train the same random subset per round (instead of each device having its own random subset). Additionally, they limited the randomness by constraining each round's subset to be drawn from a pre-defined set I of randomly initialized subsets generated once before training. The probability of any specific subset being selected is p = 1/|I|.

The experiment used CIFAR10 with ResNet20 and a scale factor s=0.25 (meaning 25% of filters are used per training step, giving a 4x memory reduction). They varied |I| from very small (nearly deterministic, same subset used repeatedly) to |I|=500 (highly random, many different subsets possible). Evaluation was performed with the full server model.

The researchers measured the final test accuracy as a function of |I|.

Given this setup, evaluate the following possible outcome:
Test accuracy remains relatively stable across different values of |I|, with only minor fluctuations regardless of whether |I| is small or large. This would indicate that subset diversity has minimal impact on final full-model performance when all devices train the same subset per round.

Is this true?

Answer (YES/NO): NO